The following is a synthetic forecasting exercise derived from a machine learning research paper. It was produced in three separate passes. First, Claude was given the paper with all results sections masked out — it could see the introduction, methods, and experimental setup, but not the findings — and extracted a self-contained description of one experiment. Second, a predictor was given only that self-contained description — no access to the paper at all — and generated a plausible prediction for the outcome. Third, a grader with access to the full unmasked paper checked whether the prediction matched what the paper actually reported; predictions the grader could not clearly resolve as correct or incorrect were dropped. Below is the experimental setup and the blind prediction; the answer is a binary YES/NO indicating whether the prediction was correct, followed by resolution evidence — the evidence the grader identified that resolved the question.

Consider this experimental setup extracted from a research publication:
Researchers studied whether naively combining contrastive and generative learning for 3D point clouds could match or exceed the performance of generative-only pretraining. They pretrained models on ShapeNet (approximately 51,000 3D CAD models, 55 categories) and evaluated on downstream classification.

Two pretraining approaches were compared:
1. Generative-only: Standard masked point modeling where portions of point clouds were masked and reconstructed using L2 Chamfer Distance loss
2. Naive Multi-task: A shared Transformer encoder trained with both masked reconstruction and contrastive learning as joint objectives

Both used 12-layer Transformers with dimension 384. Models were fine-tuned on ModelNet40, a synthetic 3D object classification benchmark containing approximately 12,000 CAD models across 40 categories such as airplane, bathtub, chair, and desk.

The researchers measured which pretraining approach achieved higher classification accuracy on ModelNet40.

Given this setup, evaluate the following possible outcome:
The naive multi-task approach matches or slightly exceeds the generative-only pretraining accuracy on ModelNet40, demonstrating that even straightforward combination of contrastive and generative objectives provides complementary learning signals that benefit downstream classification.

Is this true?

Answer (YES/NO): NO